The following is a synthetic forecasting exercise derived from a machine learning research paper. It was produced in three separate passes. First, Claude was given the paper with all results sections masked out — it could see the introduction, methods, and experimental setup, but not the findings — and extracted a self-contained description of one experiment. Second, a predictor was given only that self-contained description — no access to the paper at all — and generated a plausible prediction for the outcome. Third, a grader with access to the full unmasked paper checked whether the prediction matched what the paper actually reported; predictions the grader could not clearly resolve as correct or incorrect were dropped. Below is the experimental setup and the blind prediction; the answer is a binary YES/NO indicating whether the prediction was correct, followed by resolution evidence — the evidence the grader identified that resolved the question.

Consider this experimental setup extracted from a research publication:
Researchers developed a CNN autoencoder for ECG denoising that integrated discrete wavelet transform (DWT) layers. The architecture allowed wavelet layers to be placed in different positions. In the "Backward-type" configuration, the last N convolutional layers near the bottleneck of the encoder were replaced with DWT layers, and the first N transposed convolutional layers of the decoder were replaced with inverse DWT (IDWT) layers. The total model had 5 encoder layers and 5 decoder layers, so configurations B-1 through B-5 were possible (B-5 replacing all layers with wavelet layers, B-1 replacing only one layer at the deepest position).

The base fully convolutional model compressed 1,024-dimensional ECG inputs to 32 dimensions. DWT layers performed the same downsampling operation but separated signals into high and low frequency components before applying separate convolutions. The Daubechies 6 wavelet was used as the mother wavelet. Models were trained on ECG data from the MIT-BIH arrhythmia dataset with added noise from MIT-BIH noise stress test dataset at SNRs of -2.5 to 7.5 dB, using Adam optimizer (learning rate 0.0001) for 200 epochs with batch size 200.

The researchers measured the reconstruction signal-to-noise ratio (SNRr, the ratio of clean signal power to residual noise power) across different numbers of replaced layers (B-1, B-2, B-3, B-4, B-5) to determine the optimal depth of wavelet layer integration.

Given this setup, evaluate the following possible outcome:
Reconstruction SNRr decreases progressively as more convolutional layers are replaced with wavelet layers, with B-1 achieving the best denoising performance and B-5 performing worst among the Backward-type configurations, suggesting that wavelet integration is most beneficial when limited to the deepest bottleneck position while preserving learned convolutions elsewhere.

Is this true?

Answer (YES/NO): NO